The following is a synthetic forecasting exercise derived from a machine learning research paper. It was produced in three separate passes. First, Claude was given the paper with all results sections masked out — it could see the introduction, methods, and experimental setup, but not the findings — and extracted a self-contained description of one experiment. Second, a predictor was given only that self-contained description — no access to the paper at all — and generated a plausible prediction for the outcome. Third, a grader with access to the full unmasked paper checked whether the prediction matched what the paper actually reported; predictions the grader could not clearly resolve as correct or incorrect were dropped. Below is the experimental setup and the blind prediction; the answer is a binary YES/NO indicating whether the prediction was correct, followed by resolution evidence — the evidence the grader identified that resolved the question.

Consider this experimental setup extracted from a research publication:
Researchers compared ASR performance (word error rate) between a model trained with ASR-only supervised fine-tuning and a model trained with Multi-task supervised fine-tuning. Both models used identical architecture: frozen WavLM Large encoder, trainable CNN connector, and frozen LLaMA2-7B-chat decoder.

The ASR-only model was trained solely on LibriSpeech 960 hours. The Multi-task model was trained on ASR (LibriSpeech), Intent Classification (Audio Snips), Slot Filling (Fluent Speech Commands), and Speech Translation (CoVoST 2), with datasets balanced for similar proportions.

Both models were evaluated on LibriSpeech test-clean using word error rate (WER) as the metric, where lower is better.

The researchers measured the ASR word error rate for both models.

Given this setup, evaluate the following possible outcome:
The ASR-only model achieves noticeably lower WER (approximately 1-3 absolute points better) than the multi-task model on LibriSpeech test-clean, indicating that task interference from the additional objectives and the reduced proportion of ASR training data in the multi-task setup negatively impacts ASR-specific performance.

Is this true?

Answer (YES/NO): YES